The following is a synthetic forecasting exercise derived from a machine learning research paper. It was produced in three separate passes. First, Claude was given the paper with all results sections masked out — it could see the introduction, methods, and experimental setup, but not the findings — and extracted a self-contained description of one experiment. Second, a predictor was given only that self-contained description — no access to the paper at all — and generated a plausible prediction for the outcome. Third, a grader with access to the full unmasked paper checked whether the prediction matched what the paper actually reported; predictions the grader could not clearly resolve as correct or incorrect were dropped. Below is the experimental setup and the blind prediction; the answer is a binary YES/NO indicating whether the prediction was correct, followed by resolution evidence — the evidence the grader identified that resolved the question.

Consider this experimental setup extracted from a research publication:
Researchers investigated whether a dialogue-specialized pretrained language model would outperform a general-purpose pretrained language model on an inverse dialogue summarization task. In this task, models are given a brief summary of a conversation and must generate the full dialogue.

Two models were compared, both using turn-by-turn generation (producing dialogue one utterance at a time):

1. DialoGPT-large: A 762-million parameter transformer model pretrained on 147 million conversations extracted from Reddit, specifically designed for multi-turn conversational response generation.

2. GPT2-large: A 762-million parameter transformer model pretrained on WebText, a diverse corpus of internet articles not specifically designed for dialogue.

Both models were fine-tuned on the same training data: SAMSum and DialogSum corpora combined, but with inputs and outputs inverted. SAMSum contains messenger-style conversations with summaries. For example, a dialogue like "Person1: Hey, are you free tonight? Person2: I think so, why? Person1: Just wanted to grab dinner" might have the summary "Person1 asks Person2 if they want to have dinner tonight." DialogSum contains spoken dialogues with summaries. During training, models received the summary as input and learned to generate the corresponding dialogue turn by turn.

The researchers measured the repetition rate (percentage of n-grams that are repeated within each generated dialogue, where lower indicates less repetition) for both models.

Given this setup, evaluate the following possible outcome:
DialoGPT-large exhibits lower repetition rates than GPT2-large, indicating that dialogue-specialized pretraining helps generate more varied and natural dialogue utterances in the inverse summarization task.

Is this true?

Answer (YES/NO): NO